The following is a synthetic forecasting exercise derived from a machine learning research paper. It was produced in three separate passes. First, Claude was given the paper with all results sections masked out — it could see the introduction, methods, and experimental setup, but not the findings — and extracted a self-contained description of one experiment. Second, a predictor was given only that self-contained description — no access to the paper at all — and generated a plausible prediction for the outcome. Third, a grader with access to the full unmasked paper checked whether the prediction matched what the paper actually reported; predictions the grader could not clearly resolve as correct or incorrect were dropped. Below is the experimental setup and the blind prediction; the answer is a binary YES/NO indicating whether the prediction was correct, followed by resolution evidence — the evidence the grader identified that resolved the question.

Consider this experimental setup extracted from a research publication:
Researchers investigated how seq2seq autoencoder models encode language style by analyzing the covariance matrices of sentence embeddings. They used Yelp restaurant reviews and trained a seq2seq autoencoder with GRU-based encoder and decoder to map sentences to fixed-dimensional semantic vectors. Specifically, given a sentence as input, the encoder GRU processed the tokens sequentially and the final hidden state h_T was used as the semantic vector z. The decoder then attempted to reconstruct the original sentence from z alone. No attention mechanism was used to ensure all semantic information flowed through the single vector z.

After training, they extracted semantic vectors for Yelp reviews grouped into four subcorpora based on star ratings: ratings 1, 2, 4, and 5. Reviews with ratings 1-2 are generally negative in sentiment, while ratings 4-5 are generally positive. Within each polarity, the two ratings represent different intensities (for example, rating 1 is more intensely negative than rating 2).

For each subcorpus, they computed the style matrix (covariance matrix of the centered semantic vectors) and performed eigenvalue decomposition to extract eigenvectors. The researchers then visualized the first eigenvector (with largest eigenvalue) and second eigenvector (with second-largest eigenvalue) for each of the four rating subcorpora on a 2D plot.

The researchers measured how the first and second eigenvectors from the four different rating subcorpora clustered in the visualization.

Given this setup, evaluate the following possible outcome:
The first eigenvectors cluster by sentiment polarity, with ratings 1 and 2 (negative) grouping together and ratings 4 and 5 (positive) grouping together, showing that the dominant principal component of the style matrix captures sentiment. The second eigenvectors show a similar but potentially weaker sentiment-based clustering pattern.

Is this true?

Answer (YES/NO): NO